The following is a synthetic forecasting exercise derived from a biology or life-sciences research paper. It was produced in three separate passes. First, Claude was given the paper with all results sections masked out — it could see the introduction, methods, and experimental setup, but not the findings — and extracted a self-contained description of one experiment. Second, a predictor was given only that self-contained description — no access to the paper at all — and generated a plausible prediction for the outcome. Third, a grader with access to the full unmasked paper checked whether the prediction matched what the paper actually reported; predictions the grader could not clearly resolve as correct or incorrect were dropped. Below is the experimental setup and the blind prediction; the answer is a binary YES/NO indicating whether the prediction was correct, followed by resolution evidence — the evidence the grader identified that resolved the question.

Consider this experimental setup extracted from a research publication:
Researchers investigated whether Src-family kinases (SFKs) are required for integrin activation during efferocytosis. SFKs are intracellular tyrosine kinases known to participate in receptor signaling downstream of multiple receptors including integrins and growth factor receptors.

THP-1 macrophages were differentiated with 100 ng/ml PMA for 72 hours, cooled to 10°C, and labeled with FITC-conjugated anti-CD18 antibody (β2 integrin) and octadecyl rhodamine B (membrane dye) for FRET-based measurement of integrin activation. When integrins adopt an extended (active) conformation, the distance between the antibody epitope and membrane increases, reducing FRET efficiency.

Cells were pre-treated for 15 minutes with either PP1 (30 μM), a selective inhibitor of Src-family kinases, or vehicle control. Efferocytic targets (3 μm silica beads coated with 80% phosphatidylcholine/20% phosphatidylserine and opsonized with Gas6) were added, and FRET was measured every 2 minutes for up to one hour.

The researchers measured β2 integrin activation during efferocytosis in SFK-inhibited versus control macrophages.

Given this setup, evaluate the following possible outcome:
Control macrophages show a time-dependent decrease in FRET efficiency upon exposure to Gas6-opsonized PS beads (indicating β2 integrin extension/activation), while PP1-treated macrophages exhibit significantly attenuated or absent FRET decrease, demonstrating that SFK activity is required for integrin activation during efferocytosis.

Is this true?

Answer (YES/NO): NO